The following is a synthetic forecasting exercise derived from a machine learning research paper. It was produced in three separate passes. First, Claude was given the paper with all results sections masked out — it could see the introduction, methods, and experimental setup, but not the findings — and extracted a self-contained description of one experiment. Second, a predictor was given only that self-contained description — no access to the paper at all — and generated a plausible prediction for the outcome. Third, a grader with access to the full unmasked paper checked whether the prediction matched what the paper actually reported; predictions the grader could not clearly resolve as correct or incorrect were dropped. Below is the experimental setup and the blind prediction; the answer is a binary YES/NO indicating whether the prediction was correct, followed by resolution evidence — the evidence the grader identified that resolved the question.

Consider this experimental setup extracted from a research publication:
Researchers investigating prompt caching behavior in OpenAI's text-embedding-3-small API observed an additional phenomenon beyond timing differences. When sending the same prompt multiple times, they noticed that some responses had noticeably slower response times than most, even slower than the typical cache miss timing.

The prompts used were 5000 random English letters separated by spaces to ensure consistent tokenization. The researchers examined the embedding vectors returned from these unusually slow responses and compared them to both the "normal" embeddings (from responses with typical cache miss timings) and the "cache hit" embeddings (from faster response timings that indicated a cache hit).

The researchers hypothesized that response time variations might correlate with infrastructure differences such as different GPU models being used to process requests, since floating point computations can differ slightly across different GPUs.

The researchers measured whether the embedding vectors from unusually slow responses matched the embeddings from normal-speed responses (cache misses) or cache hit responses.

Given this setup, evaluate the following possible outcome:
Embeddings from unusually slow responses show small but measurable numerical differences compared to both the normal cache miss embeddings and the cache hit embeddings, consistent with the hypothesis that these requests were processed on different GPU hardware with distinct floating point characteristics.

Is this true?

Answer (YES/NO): YES